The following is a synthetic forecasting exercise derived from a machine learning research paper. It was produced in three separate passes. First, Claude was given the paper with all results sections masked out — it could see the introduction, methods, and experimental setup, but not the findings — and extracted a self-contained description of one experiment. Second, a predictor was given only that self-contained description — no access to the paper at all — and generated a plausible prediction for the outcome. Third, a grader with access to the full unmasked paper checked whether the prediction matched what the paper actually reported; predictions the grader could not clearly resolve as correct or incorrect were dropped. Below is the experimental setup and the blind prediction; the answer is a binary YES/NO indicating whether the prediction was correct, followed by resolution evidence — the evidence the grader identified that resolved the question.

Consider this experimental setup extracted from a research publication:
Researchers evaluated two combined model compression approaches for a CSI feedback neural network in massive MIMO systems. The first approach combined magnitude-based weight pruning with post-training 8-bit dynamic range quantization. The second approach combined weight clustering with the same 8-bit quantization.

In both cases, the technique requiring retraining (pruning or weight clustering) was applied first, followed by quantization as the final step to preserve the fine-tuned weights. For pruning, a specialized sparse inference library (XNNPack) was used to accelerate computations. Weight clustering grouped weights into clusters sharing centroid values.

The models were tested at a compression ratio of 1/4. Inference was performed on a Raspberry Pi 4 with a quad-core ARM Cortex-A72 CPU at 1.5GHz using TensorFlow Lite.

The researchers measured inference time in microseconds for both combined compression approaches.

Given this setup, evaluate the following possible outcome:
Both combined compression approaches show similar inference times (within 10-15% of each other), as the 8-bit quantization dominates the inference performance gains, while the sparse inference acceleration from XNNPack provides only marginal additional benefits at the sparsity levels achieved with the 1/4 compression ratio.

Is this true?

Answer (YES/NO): NO